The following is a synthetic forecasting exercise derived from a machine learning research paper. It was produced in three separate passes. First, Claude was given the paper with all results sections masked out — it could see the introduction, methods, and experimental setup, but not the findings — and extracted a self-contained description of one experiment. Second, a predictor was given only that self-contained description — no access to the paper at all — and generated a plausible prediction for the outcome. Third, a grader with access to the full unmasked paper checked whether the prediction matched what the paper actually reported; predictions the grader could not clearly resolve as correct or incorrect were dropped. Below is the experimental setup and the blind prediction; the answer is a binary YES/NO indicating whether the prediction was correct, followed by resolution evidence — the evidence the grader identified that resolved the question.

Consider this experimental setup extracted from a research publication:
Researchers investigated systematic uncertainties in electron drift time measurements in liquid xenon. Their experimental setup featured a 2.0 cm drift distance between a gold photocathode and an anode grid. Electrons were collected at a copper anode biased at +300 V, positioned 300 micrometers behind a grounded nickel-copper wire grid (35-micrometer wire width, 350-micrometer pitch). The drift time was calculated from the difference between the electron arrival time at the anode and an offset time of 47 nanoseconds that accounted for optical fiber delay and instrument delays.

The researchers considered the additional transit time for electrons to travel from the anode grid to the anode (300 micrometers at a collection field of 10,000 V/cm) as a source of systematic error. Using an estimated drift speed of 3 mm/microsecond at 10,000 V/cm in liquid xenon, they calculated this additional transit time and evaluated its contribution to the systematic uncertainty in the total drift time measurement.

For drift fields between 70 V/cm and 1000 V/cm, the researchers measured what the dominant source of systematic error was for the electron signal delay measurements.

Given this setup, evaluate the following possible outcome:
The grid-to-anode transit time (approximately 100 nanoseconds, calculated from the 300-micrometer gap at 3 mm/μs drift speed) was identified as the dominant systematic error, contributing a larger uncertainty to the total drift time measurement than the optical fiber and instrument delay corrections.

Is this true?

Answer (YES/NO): YES